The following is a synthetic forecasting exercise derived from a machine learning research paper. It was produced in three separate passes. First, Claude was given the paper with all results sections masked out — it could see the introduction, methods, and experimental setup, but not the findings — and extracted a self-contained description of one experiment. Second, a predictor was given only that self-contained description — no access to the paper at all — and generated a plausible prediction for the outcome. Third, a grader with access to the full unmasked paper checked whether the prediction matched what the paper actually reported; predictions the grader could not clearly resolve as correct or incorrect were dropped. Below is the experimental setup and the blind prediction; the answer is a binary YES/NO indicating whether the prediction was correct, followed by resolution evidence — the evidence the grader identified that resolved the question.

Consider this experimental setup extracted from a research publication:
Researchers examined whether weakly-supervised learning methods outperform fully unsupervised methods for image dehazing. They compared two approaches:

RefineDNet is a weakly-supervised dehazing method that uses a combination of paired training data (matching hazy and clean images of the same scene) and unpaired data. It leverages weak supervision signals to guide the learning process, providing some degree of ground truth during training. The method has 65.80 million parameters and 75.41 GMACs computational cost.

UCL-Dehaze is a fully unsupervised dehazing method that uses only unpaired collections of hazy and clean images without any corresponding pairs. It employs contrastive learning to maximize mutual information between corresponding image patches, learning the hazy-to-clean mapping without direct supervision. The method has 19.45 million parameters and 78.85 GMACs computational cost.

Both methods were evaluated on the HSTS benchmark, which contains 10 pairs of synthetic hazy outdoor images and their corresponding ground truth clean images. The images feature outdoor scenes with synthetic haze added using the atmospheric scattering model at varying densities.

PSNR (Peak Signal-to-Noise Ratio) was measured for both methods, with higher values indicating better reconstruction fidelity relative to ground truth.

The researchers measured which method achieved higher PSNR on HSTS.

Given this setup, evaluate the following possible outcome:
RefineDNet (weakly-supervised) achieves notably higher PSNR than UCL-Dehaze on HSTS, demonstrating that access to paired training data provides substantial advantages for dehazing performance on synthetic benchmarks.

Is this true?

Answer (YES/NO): NO